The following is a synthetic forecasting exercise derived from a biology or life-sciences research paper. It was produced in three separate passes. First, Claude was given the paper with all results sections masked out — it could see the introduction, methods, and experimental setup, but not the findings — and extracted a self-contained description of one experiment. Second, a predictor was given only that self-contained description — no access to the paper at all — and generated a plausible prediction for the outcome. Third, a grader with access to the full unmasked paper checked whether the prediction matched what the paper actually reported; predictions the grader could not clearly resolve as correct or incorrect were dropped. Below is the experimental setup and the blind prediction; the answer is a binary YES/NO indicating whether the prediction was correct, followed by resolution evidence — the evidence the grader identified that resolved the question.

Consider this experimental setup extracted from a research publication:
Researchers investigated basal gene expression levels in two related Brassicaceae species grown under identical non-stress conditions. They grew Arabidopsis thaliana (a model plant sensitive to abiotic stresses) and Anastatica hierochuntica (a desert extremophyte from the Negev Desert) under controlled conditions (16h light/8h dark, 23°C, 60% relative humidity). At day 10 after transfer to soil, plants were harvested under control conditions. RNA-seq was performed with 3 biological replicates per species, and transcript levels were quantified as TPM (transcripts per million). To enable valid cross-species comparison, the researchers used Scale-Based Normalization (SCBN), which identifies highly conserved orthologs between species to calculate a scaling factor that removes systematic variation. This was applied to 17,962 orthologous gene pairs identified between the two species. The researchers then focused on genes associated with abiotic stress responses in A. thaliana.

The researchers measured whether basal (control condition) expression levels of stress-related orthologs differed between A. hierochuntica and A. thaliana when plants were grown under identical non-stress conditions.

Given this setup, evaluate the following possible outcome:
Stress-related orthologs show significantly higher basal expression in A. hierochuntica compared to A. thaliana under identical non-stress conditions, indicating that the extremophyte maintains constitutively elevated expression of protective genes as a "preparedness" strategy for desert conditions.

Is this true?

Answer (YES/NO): NO